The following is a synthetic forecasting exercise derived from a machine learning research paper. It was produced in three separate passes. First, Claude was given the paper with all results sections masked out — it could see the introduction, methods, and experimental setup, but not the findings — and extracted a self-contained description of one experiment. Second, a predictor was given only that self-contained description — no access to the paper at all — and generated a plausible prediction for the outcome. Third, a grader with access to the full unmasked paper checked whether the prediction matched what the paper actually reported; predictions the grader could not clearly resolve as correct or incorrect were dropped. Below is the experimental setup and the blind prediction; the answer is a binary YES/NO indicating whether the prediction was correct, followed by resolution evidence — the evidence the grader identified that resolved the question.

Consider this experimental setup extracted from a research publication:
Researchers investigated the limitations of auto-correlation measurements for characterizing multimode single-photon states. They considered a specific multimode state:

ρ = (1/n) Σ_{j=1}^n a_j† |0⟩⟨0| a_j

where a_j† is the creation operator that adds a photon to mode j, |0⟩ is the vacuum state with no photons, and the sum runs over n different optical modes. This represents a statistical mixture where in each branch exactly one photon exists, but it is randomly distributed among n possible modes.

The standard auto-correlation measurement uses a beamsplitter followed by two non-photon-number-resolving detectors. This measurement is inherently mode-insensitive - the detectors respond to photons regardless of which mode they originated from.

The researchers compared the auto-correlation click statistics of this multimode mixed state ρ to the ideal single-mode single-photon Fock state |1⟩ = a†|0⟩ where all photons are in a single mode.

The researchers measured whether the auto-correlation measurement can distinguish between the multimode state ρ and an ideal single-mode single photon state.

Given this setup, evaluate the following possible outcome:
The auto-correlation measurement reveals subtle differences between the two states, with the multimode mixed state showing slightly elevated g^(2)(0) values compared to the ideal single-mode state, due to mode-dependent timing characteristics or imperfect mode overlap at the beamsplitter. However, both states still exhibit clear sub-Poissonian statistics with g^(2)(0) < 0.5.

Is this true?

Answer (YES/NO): NO